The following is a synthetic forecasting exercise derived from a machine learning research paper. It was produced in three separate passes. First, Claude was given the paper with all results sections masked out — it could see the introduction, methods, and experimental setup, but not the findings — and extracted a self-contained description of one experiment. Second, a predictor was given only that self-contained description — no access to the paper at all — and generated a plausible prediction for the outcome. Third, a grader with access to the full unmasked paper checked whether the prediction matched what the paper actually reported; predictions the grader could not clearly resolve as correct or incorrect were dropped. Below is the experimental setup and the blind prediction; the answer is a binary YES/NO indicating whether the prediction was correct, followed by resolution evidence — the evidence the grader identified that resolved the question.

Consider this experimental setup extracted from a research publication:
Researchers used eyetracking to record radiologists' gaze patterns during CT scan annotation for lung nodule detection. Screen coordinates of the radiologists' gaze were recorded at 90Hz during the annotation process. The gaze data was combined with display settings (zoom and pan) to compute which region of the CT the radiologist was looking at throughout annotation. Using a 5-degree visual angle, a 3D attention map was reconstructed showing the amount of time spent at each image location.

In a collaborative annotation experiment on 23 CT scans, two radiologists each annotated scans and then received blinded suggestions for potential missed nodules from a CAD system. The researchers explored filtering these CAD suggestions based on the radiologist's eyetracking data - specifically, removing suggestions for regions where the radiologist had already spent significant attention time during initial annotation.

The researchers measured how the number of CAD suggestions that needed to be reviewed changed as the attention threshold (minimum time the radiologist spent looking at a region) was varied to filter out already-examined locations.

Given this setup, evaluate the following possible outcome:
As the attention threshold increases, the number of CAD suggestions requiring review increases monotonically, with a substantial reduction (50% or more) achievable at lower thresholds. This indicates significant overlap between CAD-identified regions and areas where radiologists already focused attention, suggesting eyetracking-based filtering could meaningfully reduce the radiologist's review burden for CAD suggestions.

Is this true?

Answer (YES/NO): NO